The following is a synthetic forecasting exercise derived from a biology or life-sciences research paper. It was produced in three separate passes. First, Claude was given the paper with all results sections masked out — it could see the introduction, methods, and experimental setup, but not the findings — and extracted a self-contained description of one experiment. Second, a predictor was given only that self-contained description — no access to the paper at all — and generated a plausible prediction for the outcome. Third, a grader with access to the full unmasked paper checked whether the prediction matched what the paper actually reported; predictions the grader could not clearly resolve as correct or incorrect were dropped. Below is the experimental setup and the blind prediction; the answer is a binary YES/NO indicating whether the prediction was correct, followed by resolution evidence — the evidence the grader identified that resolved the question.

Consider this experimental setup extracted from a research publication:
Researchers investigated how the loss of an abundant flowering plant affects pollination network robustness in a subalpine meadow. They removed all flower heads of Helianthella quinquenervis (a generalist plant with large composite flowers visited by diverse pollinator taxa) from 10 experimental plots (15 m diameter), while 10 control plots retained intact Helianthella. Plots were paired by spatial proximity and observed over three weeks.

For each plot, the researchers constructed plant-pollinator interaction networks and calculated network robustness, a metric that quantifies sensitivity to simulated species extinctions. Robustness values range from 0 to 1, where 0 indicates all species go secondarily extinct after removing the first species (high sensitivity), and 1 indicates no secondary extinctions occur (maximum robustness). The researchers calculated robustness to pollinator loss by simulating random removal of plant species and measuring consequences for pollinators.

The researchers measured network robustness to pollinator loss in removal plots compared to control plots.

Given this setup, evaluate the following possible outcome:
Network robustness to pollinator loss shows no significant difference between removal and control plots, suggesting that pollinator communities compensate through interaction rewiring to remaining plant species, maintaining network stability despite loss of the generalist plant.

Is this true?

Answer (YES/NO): NO